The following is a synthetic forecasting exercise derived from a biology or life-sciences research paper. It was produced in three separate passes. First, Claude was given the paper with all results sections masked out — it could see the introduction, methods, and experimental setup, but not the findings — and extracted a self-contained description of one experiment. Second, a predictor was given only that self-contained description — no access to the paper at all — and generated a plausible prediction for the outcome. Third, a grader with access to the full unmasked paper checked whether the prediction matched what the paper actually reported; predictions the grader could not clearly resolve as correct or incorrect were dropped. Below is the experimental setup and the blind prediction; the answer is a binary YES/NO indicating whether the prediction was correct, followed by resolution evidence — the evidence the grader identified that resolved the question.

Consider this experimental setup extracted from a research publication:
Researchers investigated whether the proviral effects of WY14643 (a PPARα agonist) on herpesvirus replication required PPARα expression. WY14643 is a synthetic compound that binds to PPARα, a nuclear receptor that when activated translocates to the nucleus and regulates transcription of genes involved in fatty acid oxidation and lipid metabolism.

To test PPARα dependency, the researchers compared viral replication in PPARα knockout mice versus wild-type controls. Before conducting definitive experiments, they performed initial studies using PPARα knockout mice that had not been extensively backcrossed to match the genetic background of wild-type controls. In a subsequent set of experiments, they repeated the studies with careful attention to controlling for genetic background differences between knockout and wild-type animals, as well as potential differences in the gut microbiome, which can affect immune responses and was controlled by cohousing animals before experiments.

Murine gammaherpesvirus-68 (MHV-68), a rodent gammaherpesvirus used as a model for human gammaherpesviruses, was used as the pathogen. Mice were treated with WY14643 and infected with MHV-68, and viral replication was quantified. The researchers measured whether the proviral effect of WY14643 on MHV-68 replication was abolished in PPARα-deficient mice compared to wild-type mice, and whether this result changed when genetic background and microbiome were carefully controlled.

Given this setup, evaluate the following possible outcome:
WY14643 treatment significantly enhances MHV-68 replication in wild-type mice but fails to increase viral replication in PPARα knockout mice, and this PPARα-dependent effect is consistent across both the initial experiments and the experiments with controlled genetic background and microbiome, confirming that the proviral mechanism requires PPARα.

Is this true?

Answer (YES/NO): NO